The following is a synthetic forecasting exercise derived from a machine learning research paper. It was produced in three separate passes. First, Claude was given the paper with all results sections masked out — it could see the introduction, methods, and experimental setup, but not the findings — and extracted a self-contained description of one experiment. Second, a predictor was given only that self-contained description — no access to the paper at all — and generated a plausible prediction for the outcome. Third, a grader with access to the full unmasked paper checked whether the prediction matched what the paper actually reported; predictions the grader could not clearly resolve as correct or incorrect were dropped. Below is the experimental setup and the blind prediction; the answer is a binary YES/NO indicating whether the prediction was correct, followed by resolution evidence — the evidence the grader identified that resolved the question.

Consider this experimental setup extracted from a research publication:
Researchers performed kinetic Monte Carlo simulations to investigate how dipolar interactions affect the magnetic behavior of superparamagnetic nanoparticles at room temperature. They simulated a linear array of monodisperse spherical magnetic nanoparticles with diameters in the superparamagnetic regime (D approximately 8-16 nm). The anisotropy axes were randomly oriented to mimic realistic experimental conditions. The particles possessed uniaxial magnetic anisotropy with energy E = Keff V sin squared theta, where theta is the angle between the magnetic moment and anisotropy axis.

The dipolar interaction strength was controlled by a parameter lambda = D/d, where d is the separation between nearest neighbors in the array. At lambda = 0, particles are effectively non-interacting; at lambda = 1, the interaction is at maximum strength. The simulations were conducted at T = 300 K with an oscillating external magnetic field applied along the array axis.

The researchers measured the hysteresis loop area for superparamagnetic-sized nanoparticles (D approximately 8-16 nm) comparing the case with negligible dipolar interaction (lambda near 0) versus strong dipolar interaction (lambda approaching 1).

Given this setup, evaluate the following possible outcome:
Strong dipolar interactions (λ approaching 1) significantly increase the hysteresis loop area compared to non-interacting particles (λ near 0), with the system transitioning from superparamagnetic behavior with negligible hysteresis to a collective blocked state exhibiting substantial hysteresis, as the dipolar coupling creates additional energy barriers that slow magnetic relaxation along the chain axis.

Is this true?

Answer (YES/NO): YES